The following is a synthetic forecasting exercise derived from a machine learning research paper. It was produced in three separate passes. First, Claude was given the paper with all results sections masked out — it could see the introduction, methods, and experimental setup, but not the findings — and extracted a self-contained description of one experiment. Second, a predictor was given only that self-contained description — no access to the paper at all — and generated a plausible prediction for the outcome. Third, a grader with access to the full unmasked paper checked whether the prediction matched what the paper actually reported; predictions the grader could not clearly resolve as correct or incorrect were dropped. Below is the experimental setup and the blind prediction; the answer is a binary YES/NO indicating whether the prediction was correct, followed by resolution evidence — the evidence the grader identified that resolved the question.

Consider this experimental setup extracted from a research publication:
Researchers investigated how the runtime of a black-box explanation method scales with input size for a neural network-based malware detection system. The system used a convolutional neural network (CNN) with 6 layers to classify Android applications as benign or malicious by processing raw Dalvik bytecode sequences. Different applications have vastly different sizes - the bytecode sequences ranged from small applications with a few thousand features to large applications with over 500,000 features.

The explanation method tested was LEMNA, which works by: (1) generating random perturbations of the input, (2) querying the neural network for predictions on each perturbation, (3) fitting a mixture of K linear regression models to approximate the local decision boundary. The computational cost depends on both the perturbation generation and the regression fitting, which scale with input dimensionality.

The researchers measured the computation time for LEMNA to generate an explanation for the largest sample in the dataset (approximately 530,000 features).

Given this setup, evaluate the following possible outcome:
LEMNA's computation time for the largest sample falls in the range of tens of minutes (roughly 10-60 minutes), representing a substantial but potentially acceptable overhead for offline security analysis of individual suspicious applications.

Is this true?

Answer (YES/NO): NO